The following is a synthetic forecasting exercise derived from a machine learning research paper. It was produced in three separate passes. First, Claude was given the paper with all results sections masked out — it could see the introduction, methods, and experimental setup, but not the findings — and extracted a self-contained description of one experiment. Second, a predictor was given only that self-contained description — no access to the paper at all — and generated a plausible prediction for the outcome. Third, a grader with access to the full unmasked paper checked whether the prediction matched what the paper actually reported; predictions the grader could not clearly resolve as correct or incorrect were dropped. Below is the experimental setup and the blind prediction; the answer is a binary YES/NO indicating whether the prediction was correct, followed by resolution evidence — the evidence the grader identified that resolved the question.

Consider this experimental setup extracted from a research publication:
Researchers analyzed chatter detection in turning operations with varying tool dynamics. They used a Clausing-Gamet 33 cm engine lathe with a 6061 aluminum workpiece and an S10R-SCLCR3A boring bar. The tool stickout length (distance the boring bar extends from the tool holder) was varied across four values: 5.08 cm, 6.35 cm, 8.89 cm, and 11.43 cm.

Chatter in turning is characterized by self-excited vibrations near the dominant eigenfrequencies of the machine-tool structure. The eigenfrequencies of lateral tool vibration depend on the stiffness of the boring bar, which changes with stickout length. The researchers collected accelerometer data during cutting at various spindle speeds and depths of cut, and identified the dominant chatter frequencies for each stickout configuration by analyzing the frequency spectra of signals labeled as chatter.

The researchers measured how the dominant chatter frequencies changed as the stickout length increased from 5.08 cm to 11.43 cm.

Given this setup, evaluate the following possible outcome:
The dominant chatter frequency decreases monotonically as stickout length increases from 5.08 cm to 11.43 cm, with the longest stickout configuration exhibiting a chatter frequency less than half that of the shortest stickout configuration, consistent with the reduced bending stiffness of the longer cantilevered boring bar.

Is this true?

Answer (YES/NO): NO